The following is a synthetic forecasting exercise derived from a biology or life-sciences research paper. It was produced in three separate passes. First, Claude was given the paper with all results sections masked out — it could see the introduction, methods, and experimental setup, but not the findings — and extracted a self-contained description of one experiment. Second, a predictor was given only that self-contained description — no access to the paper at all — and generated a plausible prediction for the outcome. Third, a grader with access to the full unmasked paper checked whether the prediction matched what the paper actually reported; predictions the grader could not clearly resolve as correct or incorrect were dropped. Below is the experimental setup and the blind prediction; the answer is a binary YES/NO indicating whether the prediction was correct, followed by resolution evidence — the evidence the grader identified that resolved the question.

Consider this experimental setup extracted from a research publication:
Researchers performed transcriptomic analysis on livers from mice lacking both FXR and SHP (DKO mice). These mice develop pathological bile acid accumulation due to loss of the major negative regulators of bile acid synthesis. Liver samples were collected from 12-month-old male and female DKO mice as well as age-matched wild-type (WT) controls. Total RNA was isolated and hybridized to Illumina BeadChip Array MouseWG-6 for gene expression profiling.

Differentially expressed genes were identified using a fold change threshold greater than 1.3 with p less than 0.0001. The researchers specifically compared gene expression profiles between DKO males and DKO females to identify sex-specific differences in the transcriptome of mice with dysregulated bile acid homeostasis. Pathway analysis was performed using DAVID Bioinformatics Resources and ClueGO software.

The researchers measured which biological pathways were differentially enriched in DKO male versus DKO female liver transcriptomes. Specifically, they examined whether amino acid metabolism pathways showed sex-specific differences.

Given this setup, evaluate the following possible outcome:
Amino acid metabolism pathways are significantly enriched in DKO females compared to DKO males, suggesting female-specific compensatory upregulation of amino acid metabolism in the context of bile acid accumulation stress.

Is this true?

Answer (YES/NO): YES